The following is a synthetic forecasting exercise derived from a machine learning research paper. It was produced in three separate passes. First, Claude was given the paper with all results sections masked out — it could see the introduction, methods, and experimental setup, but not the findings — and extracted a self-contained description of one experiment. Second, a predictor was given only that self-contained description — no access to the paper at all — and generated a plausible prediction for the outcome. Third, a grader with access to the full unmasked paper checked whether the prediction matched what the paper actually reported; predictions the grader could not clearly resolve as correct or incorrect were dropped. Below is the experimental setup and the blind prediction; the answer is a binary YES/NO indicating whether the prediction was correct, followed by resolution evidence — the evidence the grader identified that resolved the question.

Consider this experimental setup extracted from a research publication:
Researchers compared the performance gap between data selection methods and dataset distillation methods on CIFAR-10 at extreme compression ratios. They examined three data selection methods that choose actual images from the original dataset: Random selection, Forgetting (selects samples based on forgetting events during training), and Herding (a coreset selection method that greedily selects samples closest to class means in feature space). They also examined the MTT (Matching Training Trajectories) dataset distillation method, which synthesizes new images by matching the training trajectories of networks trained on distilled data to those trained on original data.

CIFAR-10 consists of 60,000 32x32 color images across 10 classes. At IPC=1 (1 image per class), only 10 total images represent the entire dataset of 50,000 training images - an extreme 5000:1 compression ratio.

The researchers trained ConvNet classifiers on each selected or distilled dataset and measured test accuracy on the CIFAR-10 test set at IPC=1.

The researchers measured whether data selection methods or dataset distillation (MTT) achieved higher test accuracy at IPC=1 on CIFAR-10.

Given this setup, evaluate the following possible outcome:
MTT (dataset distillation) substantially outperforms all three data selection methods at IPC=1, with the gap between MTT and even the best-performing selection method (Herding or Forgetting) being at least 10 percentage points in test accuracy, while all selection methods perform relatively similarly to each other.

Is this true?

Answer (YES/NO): YES